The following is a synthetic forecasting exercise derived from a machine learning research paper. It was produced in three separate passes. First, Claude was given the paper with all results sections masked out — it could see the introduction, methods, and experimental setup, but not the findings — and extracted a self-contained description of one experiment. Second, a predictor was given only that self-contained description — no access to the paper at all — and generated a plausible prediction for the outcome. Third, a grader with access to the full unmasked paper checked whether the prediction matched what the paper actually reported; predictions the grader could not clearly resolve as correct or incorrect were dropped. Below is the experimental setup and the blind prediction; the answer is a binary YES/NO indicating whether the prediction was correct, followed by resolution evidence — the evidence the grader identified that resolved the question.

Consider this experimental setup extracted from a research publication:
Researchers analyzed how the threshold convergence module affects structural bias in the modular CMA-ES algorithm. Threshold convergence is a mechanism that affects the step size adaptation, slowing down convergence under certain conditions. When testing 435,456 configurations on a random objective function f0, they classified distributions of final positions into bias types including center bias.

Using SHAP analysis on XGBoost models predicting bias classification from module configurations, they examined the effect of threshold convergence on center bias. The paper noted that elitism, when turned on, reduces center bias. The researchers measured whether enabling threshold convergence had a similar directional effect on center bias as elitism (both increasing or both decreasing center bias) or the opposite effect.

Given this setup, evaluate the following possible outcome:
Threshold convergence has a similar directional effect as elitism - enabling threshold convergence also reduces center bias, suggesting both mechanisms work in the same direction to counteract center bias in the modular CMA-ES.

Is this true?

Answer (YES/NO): YES